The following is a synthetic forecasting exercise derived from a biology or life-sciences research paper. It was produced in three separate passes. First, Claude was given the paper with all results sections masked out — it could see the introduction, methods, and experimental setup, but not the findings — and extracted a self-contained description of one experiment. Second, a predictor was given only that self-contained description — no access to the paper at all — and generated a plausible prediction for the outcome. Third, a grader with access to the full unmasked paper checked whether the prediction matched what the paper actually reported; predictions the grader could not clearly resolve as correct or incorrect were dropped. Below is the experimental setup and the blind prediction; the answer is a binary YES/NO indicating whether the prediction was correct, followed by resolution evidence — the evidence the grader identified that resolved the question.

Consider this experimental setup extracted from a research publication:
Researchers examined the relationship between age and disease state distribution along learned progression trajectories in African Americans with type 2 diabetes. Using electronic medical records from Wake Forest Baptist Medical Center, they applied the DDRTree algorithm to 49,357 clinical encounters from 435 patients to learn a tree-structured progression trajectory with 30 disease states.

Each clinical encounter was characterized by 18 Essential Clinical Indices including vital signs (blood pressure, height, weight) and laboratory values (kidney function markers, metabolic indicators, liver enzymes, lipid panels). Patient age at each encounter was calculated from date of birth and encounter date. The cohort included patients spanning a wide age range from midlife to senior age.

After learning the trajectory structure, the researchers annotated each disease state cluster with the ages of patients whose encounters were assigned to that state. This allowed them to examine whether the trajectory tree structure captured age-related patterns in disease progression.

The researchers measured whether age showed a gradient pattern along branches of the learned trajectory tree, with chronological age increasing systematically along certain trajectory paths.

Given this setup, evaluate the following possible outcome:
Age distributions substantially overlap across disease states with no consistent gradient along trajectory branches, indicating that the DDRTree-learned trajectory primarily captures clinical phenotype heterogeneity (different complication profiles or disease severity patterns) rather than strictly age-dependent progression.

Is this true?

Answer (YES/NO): NO